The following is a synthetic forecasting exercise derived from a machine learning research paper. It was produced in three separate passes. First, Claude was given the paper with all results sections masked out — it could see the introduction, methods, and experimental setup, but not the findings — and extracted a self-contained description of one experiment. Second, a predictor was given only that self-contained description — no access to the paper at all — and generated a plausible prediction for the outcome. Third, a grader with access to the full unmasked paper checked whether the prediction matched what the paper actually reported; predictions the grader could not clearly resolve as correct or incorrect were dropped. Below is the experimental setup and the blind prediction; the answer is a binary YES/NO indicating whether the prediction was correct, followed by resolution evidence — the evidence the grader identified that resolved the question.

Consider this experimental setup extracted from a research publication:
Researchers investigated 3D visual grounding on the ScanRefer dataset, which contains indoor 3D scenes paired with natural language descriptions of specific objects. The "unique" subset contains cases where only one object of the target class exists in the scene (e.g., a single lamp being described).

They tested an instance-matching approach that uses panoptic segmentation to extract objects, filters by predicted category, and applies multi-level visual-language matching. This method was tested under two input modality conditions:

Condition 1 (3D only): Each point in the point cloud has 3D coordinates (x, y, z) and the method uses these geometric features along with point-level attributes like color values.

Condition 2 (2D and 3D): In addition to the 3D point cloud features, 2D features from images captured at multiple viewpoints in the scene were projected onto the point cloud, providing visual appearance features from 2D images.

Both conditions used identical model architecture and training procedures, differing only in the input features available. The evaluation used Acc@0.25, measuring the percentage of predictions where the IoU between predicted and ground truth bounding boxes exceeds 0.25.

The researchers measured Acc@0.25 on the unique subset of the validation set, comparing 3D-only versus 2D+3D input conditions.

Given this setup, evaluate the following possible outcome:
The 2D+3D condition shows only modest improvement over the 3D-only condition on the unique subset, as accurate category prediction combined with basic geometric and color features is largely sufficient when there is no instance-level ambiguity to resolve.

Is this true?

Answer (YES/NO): NO